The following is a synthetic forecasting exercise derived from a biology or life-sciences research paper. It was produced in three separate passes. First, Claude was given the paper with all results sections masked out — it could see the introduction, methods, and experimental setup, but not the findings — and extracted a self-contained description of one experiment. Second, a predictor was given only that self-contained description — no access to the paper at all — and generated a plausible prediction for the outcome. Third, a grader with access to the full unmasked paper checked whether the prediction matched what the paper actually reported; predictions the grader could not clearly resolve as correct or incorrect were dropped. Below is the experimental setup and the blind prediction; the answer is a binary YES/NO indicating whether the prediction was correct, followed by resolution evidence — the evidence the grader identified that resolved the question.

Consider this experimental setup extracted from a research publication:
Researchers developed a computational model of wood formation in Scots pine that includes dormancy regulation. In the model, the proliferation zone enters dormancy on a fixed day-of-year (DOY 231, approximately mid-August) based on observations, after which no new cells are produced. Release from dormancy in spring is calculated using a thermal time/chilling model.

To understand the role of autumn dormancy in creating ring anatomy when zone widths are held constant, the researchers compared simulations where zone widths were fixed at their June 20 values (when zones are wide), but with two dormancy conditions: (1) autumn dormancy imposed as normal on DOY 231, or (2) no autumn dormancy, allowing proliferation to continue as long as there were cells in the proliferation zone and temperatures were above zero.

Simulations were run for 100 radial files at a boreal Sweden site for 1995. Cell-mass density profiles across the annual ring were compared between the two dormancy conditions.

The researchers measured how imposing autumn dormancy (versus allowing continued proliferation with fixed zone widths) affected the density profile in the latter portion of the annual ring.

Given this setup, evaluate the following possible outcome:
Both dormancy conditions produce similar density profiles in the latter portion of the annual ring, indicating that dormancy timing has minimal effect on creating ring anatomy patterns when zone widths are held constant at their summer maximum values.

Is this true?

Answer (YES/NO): NO